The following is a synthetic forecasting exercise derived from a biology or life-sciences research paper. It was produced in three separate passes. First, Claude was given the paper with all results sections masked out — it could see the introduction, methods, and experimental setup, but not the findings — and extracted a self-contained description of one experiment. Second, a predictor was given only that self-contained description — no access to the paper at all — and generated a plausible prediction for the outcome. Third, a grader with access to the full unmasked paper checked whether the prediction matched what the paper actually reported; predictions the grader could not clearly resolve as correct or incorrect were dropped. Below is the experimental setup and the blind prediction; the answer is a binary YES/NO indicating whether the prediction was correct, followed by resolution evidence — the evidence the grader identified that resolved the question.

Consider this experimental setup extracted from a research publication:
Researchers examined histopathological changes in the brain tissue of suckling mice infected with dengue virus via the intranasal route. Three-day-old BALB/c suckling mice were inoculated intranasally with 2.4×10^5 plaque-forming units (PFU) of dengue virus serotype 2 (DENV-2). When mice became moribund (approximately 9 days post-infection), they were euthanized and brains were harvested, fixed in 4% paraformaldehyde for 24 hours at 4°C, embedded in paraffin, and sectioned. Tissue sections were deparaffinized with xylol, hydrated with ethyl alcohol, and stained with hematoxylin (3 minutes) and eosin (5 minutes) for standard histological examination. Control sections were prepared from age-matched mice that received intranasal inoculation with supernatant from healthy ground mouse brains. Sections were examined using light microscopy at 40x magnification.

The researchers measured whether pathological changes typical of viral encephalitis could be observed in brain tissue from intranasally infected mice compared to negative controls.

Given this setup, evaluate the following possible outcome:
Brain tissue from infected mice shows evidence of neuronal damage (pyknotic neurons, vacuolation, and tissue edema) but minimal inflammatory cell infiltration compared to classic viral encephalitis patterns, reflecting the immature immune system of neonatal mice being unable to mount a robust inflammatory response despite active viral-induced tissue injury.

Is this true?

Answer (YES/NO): NO